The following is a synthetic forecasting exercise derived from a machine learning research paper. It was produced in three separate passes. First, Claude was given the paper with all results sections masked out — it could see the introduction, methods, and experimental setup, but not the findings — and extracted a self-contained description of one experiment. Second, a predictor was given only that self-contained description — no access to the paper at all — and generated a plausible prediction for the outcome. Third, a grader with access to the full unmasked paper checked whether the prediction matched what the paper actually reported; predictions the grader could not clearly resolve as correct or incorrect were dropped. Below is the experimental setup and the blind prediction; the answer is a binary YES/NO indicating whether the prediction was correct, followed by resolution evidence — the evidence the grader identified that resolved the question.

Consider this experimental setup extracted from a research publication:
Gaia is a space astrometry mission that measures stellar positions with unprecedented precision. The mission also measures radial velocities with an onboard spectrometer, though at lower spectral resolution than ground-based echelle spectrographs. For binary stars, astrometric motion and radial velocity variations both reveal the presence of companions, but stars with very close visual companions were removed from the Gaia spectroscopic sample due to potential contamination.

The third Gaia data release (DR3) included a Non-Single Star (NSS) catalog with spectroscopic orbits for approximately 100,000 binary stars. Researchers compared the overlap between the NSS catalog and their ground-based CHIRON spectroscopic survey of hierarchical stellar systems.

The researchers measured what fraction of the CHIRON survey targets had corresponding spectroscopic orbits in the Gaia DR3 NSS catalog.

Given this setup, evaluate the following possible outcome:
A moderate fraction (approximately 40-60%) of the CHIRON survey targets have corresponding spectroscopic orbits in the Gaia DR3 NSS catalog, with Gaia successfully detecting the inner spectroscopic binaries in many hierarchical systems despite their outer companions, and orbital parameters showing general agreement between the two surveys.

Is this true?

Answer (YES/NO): NO